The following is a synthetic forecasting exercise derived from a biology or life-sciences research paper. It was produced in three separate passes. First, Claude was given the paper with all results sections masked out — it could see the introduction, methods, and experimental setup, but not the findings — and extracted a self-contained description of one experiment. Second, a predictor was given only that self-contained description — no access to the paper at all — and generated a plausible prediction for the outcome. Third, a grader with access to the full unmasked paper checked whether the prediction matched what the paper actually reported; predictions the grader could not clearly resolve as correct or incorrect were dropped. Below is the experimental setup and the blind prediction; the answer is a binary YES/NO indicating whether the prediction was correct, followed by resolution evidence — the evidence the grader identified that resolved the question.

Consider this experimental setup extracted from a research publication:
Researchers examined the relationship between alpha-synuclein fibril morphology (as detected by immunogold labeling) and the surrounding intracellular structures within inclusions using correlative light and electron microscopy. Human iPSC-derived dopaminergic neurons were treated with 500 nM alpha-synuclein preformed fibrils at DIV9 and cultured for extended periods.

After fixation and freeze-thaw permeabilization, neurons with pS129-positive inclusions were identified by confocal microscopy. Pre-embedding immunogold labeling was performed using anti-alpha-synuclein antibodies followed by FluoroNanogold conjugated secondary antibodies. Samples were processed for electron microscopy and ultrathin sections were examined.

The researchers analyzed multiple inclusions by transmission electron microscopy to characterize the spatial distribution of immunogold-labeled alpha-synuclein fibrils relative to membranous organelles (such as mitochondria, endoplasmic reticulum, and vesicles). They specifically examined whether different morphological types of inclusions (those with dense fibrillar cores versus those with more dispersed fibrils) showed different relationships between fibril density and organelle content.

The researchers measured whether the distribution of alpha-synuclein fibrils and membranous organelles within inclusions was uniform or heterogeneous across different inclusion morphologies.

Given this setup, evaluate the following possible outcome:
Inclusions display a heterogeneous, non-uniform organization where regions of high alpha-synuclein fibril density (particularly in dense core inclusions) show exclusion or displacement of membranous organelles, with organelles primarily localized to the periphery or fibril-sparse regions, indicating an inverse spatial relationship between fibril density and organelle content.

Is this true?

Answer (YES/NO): NO